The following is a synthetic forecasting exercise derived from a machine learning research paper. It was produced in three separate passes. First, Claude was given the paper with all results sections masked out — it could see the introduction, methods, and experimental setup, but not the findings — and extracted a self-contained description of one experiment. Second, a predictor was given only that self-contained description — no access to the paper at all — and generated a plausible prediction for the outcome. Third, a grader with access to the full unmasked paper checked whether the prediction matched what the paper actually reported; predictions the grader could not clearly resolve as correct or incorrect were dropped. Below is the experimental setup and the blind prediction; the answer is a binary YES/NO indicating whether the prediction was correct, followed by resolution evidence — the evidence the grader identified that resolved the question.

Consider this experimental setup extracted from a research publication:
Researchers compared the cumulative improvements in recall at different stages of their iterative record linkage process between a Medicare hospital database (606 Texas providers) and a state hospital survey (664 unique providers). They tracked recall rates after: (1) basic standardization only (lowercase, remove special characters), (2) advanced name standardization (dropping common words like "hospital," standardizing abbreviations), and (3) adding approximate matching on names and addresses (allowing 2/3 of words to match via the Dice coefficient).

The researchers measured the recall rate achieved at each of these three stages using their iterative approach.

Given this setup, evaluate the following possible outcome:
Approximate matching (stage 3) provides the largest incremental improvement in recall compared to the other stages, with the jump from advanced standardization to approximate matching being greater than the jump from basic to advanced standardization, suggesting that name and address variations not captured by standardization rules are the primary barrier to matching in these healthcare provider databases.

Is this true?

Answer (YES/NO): YES